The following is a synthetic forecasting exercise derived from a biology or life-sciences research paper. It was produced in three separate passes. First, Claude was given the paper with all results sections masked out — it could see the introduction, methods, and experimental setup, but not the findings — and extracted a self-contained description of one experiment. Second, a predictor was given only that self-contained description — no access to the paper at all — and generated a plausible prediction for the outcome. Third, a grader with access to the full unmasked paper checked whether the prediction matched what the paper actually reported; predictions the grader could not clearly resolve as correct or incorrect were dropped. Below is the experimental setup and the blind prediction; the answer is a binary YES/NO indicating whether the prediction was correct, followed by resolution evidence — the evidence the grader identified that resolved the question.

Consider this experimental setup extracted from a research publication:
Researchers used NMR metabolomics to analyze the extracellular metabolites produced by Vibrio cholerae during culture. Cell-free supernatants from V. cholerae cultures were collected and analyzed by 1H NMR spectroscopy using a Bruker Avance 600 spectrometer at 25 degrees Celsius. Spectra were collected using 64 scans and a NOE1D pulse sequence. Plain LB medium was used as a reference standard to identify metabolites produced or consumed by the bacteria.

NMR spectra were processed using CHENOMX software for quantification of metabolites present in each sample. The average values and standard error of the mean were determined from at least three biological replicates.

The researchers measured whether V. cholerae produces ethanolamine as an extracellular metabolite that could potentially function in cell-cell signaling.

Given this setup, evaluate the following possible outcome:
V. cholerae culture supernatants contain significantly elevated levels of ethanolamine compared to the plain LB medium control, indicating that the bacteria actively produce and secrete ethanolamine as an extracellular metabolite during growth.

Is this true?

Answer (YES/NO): YES